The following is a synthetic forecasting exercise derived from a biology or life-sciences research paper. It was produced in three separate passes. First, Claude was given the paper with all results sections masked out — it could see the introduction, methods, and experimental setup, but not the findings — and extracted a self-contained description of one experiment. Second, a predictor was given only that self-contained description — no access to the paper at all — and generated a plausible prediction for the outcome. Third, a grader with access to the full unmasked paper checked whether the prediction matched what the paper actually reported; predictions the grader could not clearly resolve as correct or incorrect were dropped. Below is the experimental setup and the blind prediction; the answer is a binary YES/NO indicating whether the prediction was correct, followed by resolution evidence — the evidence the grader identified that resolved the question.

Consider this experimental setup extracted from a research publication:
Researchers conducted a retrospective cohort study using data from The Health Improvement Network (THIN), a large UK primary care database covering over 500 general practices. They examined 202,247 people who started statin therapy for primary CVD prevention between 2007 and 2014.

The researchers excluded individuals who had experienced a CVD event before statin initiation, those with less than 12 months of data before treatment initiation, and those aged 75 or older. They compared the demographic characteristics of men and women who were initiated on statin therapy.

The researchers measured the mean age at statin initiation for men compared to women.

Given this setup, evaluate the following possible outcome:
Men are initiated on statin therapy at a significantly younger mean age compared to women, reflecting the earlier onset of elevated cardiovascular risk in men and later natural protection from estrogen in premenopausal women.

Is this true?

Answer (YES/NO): YES